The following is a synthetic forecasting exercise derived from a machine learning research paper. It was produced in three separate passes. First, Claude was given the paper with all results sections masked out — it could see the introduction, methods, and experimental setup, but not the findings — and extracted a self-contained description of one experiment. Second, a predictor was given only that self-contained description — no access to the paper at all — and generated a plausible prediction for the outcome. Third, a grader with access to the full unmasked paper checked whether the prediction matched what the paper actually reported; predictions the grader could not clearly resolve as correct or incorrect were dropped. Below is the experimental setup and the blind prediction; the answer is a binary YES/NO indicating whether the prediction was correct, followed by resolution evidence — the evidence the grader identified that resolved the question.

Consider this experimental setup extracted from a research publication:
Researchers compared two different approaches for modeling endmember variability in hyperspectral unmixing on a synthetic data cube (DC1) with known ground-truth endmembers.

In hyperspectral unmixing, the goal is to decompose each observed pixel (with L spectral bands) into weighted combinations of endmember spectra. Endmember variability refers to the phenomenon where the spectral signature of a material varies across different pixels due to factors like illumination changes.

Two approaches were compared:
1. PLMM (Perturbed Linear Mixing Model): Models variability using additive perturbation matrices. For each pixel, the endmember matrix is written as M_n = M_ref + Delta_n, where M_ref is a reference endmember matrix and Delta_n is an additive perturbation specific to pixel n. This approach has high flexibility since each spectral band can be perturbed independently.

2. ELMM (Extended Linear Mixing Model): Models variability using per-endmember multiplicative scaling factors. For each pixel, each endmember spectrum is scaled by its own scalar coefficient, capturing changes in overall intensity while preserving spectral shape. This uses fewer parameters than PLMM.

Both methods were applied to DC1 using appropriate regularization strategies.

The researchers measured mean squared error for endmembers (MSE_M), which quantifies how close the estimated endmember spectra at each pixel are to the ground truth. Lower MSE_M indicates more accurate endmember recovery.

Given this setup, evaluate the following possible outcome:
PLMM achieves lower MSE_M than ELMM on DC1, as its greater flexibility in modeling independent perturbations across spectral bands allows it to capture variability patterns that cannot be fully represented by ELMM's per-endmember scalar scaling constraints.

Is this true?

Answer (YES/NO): NO